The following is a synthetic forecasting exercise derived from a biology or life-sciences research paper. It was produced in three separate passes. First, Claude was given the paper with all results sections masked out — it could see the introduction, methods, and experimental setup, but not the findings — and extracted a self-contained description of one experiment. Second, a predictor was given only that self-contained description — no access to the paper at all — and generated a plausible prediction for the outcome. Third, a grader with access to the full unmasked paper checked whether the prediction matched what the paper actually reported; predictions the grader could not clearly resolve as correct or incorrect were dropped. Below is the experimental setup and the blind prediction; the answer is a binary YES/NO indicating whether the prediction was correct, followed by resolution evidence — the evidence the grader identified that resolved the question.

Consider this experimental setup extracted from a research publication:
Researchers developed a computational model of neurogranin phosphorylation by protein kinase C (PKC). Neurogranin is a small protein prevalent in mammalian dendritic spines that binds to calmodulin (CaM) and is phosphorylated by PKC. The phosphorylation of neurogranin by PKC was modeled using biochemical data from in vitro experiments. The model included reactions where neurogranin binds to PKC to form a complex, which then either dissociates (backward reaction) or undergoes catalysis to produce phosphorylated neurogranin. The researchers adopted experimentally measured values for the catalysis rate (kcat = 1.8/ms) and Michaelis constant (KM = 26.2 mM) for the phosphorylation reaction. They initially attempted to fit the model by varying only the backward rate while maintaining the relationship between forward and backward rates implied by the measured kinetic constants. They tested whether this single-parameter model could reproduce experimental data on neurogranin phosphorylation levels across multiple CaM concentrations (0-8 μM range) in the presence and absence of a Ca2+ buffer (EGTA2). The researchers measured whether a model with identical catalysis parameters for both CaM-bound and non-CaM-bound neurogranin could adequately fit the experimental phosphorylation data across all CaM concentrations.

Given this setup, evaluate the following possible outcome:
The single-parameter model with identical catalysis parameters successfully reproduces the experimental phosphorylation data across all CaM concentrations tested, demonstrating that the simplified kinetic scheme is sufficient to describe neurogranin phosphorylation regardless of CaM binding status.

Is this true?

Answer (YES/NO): NO